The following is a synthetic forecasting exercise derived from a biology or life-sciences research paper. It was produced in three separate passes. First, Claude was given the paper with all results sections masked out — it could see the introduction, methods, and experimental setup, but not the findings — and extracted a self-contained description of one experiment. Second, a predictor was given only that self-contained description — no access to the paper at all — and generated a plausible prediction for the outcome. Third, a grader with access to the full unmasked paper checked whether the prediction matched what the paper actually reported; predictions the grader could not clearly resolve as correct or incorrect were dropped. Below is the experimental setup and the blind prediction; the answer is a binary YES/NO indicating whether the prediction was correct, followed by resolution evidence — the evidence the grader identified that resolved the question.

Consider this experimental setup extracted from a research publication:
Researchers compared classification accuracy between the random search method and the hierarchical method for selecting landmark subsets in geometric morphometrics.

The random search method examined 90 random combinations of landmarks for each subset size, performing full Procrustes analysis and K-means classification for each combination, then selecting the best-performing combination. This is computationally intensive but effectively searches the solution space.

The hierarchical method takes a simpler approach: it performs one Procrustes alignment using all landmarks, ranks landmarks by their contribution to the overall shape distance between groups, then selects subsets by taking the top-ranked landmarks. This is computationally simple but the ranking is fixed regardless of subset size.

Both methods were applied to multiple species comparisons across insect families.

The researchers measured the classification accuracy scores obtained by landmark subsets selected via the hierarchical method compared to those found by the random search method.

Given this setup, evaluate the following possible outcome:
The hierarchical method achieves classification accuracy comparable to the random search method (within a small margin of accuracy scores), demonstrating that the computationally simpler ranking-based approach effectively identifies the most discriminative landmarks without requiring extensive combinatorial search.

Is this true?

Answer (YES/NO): NO